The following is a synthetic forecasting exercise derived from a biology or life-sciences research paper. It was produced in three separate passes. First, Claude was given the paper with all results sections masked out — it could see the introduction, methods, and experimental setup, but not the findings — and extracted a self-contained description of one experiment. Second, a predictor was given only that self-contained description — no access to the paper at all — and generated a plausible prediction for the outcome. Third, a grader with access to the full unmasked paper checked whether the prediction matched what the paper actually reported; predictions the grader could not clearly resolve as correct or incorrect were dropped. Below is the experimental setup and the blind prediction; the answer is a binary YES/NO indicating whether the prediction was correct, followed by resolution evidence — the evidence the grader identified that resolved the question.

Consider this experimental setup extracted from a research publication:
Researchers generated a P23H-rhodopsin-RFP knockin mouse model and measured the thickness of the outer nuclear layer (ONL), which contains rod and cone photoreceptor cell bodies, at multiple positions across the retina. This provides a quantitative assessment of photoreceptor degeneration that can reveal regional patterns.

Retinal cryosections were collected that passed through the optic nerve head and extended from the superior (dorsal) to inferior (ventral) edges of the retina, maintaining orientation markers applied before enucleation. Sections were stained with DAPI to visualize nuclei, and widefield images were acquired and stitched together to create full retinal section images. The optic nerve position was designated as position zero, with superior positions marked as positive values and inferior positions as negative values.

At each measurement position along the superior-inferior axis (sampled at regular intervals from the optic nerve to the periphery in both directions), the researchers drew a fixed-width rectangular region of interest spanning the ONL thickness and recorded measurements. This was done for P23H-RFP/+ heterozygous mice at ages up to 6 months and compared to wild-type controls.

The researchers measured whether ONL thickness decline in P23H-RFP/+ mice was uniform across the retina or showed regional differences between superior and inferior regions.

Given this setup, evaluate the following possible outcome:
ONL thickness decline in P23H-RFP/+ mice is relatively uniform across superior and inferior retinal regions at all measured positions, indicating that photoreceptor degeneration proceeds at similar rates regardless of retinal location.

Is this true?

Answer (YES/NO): NO